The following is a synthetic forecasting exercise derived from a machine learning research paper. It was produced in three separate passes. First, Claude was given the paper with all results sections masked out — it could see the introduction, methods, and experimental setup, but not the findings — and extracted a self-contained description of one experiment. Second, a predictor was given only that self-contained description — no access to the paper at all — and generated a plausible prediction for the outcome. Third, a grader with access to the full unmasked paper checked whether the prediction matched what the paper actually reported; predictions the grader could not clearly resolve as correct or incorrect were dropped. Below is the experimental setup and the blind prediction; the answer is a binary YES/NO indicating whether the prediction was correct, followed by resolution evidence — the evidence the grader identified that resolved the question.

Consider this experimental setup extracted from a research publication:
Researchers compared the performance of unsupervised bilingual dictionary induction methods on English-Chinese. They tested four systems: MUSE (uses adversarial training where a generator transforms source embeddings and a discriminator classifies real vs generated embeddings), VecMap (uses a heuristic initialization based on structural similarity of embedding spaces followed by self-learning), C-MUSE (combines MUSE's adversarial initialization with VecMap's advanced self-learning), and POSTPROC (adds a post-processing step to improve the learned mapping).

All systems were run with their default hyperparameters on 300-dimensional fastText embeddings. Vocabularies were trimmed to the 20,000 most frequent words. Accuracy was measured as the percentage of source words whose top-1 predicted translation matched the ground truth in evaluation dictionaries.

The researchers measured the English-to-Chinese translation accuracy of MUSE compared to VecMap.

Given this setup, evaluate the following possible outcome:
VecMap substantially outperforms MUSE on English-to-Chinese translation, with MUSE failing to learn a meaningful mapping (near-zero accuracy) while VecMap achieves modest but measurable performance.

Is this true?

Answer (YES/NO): NO